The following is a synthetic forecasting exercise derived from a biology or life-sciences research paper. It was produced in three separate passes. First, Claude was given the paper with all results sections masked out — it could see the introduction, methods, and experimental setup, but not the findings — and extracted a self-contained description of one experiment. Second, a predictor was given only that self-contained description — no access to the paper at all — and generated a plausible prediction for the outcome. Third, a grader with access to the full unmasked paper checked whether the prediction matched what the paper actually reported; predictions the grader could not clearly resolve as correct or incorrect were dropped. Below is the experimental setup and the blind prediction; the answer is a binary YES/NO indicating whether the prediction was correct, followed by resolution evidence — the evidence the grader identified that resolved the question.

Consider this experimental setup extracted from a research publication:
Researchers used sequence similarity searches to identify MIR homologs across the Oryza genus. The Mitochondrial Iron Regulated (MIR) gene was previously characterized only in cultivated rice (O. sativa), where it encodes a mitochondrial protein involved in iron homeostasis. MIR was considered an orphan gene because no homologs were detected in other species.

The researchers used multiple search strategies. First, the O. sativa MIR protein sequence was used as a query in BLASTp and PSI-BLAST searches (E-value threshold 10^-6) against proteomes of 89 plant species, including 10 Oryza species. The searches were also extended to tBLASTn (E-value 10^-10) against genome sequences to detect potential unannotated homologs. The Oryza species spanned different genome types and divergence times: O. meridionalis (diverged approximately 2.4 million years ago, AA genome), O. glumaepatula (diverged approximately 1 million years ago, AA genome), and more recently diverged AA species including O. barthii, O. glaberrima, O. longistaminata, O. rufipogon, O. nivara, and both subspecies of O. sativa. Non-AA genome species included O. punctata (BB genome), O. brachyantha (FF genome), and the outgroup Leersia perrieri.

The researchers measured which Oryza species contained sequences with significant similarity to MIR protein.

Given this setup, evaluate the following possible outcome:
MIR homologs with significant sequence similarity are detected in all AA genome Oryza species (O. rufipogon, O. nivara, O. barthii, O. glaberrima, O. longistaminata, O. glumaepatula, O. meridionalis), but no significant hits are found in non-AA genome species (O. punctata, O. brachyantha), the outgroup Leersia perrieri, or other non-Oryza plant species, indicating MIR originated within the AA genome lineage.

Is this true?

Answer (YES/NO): NO